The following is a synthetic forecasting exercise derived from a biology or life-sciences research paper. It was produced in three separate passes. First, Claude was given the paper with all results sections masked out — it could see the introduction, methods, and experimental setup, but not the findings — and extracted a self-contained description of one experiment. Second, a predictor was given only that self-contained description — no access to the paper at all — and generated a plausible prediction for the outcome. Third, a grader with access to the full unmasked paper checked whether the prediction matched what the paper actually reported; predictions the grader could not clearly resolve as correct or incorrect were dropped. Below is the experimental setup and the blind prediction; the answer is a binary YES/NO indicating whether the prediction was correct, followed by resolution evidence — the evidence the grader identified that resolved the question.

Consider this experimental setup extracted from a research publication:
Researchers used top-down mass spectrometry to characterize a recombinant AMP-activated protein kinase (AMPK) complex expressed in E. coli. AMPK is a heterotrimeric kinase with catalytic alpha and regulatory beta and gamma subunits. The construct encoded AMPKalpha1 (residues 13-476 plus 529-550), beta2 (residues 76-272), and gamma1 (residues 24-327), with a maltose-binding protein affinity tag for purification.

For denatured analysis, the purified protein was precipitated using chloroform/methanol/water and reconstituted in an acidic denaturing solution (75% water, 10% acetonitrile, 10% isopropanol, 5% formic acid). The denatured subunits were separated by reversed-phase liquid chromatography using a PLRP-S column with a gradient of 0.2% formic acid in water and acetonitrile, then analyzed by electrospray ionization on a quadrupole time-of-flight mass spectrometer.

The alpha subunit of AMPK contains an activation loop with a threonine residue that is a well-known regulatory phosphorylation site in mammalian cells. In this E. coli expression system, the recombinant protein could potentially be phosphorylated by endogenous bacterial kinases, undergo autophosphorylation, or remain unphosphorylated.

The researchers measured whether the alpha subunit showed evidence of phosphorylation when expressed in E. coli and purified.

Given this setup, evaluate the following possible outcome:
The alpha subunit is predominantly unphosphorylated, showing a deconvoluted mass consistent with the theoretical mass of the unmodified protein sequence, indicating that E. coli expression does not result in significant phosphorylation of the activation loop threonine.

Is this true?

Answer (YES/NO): YES